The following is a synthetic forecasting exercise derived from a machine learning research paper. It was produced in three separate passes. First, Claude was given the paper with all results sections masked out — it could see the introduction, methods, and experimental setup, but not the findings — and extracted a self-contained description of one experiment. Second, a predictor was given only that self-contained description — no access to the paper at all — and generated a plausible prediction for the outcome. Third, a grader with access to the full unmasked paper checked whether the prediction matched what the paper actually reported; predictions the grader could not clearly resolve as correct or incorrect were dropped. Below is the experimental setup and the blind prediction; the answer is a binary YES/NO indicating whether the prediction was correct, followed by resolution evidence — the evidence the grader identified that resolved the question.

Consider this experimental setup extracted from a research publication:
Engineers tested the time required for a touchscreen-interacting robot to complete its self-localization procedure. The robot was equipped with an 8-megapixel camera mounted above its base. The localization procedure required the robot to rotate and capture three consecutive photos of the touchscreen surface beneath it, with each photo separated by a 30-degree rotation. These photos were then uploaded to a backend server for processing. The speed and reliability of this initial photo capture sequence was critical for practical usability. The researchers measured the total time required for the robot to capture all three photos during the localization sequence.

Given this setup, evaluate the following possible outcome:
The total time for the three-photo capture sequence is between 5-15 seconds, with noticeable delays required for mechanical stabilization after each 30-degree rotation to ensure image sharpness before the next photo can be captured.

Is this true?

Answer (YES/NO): NO